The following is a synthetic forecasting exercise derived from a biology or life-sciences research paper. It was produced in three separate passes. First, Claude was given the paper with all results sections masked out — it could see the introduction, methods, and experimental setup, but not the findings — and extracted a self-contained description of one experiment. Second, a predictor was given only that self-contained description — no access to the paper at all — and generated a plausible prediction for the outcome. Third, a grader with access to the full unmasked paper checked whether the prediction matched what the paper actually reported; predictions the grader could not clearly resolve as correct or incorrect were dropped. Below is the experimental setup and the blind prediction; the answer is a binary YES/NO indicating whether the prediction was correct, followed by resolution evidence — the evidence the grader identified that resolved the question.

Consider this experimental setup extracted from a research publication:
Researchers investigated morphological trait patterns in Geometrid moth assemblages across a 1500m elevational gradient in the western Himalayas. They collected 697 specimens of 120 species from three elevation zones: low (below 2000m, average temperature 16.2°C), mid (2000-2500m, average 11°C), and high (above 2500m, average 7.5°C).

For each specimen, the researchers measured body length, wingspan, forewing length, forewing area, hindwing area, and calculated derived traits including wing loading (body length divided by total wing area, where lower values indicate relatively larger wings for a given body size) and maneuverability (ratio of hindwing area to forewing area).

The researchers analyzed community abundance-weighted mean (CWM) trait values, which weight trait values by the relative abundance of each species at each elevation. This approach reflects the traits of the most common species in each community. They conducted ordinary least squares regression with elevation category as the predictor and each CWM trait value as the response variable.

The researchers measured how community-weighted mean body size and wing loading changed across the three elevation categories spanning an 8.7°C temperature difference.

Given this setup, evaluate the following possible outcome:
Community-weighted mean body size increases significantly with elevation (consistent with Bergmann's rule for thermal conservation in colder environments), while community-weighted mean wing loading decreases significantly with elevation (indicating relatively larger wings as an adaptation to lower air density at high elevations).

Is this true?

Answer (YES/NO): NO